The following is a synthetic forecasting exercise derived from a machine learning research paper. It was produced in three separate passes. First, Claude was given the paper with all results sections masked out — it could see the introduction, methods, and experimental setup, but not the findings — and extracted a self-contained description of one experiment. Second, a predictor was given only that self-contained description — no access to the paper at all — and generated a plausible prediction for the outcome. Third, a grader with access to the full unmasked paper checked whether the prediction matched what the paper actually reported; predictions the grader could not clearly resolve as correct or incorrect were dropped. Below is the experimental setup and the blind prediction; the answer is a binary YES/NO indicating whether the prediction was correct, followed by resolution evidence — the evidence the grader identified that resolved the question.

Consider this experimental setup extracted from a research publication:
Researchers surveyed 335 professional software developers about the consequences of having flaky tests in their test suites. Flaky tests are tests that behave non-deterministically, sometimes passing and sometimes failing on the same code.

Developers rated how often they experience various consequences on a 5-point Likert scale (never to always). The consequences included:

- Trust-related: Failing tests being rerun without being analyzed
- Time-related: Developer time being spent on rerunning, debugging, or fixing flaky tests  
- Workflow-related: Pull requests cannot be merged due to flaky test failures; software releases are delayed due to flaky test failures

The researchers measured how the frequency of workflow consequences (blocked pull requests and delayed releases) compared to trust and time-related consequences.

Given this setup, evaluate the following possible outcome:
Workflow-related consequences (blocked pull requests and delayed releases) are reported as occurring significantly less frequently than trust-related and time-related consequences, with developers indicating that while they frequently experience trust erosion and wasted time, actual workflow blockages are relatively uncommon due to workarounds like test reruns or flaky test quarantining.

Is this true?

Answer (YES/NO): NO